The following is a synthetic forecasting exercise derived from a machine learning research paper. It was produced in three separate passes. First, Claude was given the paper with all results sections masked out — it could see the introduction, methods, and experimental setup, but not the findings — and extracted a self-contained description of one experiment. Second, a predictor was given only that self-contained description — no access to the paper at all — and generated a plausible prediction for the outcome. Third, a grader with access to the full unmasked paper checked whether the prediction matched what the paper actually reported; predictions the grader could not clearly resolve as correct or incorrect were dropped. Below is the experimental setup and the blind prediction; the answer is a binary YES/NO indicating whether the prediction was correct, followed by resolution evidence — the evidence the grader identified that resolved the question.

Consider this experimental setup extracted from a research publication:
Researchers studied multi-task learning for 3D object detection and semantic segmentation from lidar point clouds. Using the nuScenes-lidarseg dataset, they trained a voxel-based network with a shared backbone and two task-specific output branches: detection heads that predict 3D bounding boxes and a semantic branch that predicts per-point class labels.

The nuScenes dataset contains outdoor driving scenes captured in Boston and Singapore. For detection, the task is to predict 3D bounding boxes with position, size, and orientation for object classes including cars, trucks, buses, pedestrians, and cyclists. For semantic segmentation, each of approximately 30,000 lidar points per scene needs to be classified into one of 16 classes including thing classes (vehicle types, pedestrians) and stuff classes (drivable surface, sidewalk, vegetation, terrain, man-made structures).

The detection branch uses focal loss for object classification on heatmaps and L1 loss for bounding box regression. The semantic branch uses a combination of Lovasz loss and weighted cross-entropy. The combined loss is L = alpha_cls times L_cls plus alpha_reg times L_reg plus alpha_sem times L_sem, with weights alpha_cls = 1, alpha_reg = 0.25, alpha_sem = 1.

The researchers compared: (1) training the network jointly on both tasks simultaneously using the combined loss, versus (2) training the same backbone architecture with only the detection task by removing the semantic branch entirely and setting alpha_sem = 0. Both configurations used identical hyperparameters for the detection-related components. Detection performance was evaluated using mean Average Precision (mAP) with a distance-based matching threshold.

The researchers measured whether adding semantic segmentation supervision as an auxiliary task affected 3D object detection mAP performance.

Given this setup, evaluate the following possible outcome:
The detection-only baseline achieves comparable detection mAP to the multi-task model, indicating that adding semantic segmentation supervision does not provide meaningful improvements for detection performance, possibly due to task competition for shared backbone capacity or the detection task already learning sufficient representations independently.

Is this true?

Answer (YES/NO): NO